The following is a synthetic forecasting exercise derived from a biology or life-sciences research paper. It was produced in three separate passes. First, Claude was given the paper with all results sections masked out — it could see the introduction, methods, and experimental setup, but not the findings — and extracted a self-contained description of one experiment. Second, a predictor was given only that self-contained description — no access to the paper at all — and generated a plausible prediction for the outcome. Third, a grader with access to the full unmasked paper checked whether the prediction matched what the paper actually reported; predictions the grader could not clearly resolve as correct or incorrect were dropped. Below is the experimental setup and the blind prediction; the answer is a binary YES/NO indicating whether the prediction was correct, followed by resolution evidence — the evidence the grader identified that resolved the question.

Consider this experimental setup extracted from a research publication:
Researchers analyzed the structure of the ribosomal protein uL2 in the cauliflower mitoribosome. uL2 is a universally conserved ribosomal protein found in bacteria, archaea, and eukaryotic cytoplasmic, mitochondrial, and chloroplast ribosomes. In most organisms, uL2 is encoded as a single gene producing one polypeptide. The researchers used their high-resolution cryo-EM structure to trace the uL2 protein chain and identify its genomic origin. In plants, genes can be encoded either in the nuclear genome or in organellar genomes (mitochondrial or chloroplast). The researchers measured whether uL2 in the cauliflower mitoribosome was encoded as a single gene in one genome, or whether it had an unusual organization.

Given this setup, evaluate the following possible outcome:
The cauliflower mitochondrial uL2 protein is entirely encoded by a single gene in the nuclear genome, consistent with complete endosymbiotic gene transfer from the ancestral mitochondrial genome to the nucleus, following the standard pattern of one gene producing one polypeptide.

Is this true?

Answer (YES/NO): NO